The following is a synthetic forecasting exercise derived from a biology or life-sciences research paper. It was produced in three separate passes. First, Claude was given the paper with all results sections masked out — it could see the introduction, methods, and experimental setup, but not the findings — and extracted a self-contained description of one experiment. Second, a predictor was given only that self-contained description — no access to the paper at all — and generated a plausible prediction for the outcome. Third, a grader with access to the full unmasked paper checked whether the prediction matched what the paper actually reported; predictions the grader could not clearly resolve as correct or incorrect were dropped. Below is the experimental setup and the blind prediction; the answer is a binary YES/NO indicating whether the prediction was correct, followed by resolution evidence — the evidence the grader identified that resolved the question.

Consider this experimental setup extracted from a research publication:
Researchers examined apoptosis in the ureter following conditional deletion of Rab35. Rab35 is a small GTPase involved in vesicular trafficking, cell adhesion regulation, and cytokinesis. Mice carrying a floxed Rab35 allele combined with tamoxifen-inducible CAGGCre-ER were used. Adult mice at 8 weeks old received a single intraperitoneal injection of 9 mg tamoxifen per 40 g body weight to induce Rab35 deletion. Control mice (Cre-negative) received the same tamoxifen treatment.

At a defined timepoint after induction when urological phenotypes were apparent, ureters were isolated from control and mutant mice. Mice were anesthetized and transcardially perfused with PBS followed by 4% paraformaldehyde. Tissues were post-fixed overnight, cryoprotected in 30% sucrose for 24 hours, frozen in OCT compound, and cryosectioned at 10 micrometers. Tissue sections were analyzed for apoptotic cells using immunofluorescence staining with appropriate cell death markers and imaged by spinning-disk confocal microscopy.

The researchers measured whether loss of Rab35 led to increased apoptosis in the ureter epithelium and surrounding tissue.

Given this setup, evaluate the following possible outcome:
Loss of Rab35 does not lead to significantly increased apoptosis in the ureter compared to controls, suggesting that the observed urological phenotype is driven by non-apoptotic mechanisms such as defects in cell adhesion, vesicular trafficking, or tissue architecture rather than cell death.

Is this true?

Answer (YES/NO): NO